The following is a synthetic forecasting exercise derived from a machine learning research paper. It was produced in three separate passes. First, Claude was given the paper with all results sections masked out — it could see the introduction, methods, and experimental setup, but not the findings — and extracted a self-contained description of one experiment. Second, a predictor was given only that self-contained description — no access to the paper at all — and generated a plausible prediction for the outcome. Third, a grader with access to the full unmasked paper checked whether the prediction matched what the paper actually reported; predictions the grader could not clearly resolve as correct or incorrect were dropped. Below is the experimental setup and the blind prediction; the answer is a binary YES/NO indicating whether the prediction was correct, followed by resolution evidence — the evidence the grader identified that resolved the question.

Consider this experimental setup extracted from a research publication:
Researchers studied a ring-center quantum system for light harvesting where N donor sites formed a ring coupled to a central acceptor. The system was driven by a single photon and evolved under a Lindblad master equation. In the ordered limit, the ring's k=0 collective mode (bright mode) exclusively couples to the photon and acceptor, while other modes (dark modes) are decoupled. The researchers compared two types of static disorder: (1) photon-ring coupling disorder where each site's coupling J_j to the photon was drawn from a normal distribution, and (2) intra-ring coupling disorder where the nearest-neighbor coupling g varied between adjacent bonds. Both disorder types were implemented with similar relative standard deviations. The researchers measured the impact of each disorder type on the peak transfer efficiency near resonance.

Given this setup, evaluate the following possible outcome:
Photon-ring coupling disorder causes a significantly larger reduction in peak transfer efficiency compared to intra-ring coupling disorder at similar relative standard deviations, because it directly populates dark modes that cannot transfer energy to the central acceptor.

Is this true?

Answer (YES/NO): YES